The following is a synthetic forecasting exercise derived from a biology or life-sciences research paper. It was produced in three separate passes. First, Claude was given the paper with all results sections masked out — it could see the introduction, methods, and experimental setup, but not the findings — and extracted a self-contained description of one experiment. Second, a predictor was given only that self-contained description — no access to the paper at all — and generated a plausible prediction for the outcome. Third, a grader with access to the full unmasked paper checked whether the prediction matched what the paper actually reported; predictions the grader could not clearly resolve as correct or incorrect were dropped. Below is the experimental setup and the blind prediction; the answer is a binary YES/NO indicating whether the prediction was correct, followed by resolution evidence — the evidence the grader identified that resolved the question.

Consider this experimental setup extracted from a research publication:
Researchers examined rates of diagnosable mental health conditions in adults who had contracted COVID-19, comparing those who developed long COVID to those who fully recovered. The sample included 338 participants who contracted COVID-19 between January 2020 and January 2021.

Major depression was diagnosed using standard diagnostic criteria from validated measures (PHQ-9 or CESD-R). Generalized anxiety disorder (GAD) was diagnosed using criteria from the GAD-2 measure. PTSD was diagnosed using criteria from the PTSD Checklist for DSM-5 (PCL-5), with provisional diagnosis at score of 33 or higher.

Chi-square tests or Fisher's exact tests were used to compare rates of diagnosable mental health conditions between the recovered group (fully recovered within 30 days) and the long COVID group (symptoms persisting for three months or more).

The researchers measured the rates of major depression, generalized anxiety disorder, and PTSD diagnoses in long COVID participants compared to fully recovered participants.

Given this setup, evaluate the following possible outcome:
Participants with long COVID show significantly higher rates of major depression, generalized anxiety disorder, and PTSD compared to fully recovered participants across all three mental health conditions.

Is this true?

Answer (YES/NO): NO